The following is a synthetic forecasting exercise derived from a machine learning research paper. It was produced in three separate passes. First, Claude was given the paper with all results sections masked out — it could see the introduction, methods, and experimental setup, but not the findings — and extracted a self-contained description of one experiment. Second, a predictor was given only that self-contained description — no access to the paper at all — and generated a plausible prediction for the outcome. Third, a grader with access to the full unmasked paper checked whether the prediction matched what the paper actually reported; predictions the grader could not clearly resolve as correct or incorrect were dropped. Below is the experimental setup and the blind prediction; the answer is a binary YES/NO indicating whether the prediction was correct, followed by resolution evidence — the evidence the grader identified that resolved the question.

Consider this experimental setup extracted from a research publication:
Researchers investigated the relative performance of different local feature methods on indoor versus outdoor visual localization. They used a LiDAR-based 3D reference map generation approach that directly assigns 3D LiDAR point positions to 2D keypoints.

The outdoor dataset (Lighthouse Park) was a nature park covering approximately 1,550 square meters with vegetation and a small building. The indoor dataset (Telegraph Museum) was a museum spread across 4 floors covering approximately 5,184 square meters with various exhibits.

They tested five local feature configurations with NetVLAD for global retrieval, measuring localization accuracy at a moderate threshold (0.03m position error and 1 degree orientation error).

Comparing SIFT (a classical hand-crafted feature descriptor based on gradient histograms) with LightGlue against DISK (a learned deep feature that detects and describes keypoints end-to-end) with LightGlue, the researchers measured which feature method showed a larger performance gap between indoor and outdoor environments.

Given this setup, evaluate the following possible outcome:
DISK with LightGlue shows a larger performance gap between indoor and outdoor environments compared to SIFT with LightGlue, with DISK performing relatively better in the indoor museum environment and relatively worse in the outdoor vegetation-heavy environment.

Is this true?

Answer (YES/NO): NO